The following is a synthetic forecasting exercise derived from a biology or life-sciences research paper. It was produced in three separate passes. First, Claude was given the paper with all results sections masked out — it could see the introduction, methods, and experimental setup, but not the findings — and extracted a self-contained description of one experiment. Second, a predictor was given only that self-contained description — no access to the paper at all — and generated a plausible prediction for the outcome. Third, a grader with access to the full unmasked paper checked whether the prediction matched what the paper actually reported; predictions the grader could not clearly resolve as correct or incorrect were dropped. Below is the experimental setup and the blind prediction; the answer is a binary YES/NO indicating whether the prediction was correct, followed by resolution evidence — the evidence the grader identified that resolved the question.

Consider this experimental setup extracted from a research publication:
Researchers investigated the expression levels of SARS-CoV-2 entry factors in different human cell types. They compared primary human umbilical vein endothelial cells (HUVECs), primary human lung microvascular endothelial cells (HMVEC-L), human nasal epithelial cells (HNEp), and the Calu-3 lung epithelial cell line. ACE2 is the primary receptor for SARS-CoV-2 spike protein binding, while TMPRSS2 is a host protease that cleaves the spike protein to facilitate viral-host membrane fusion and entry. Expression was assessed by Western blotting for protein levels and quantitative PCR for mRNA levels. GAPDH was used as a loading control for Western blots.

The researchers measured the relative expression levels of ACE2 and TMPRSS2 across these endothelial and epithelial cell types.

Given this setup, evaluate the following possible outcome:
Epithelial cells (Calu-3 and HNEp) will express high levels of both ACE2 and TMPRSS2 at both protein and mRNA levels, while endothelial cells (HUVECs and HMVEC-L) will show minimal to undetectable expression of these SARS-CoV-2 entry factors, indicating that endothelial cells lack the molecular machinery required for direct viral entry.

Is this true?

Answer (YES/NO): NO